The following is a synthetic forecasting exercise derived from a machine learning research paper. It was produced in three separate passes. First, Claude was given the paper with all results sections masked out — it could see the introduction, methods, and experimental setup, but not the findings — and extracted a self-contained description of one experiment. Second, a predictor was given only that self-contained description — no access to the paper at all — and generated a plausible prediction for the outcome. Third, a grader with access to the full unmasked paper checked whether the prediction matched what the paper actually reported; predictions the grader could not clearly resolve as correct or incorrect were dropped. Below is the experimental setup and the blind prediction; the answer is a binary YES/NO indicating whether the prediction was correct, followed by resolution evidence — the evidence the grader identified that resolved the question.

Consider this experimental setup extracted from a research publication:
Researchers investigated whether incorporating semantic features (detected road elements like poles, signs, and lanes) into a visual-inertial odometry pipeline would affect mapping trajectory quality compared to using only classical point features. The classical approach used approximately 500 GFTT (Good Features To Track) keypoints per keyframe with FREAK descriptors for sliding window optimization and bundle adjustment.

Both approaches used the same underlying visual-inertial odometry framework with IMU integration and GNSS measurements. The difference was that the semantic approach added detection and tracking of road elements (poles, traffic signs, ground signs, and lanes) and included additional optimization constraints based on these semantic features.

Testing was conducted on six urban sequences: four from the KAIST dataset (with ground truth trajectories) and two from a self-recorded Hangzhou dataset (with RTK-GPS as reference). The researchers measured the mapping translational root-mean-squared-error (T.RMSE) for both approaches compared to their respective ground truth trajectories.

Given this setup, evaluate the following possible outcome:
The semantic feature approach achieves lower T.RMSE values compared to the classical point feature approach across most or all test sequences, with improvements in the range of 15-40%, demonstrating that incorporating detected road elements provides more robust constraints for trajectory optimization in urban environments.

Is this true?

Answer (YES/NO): NO